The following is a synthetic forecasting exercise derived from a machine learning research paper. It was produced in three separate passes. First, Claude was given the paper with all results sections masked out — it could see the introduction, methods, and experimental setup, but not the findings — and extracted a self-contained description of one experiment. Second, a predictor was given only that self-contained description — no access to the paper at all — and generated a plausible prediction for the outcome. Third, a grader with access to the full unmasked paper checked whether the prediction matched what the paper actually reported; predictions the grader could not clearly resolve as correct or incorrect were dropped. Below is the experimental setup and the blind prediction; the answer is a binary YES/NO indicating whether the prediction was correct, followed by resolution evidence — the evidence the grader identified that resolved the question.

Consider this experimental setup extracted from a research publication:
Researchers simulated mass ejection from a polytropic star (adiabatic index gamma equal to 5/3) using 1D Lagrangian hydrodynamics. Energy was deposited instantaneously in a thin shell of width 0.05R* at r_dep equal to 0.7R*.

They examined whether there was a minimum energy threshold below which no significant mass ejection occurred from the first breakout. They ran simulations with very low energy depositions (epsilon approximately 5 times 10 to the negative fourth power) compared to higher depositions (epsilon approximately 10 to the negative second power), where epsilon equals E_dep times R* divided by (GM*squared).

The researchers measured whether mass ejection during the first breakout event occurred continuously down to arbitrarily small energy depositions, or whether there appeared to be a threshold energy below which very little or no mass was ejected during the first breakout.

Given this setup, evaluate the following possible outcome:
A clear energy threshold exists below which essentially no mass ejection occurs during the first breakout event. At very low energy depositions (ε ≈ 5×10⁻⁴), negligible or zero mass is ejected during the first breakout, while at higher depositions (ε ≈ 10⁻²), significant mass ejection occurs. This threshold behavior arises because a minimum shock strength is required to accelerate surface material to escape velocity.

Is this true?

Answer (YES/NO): NO